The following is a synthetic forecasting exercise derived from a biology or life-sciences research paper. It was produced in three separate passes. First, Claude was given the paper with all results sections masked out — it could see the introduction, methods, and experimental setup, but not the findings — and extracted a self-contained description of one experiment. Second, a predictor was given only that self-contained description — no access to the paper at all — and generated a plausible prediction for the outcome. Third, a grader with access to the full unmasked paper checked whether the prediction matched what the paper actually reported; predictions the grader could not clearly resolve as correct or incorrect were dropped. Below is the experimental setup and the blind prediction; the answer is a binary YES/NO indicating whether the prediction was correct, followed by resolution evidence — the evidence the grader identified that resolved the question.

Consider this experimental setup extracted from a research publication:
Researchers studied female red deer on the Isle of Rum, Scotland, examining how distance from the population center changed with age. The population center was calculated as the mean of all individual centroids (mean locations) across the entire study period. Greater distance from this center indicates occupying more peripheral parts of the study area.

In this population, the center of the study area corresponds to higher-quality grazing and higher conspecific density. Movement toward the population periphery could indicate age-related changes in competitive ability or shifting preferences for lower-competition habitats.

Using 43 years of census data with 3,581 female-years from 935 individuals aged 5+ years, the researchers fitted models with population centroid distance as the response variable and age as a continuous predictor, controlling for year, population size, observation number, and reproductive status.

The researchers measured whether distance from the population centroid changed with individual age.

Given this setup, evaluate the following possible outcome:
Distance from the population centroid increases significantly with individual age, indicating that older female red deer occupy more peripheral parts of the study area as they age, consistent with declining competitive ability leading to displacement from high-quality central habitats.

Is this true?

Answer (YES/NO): YES